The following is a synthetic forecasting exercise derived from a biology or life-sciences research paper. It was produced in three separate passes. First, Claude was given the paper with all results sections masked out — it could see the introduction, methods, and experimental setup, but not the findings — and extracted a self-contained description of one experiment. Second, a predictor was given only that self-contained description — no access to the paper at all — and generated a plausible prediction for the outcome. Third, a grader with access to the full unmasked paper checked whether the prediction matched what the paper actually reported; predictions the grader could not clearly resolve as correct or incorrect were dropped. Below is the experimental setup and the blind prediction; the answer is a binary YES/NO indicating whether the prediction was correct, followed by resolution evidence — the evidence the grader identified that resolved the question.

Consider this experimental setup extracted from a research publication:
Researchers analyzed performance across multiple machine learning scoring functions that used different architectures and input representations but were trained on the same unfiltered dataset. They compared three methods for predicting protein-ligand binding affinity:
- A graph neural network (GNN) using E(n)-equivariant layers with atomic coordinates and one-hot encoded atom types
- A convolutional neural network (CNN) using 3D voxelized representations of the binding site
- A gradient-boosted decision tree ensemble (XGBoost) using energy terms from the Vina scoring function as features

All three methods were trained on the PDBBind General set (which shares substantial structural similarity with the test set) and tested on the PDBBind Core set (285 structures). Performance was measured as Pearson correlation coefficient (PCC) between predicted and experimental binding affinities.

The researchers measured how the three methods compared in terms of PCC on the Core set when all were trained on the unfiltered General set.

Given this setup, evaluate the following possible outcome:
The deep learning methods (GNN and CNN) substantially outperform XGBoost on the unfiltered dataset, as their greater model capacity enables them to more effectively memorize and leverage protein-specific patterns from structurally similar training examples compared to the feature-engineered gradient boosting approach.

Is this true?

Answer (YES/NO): NO